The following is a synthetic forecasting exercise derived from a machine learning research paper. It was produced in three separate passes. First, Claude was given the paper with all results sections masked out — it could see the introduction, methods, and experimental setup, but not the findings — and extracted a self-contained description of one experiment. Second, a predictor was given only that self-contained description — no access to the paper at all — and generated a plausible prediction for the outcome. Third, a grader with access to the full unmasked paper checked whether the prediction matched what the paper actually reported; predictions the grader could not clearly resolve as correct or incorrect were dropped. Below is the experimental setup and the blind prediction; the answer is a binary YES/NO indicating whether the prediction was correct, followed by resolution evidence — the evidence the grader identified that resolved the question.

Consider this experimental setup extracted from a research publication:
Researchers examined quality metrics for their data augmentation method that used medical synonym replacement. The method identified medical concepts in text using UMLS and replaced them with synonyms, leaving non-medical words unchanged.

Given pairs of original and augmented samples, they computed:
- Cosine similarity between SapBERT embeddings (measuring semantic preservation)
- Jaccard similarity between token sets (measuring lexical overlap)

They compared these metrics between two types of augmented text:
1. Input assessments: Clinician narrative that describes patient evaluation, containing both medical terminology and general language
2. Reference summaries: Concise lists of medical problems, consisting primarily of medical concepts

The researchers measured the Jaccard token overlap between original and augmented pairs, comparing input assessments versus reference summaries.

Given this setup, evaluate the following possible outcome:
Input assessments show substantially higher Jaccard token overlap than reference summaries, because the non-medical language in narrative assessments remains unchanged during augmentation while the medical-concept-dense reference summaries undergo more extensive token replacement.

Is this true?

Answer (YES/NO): YES